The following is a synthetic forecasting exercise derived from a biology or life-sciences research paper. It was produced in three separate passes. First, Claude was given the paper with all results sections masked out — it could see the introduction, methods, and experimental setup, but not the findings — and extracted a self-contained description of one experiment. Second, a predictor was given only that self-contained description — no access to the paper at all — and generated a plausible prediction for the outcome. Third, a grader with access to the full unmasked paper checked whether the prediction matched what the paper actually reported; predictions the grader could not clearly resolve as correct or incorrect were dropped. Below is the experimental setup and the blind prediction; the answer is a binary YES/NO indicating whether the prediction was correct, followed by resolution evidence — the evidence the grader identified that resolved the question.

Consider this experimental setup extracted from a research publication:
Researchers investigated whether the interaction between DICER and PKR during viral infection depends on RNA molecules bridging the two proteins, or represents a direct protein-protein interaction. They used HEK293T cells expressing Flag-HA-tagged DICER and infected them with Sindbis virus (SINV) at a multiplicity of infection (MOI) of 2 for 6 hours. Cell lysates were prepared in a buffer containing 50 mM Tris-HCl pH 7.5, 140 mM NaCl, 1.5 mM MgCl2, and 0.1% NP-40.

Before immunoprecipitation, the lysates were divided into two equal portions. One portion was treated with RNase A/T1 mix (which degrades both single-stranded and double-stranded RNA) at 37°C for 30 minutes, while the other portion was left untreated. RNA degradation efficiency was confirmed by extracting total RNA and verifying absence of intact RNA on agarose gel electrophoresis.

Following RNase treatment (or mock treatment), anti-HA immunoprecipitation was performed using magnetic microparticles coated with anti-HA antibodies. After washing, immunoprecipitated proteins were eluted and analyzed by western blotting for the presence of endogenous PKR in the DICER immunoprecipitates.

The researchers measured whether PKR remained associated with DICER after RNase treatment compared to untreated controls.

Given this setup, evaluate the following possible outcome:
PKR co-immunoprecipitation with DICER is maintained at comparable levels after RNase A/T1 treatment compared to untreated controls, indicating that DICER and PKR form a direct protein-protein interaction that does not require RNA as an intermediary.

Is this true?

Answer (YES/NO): NO